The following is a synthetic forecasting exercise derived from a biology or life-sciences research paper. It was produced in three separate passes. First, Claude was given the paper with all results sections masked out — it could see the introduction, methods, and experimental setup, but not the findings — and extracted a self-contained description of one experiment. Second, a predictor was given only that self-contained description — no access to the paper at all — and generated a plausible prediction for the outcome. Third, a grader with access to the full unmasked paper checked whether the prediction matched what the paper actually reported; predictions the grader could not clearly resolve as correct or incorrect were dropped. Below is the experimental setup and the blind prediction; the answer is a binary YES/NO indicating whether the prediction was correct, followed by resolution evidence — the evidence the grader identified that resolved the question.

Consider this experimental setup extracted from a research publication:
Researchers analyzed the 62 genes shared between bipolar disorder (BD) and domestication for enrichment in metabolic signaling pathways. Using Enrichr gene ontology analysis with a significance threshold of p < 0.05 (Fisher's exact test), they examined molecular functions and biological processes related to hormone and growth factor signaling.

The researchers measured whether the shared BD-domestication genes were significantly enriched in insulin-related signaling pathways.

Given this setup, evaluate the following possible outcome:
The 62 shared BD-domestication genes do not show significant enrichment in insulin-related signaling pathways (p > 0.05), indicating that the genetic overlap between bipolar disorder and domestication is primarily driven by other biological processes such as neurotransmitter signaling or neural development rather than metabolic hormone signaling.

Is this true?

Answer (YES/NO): NO